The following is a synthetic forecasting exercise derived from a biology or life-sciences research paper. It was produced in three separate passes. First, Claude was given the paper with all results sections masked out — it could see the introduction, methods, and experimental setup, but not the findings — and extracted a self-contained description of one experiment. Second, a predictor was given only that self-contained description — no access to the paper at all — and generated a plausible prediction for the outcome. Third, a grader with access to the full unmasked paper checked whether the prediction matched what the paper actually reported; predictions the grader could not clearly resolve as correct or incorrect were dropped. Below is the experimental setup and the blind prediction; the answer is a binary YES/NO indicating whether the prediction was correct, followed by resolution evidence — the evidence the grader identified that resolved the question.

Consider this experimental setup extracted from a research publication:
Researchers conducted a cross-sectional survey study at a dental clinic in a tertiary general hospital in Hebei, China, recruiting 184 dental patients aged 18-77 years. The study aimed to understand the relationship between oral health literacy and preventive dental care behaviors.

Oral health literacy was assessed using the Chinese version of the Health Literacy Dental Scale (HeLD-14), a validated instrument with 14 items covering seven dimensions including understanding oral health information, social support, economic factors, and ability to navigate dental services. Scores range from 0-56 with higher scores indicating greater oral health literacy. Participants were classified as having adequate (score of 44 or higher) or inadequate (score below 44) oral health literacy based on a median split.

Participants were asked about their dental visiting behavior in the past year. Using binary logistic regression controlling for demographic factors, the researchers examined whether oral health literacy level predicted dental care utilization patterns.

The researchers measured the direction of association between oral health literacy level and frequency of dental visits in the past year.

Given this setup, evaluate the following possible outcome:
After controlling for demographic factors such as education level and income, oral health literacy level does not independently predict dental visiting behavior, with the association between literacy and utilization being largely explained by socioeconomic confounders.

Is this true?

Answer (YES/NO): NO